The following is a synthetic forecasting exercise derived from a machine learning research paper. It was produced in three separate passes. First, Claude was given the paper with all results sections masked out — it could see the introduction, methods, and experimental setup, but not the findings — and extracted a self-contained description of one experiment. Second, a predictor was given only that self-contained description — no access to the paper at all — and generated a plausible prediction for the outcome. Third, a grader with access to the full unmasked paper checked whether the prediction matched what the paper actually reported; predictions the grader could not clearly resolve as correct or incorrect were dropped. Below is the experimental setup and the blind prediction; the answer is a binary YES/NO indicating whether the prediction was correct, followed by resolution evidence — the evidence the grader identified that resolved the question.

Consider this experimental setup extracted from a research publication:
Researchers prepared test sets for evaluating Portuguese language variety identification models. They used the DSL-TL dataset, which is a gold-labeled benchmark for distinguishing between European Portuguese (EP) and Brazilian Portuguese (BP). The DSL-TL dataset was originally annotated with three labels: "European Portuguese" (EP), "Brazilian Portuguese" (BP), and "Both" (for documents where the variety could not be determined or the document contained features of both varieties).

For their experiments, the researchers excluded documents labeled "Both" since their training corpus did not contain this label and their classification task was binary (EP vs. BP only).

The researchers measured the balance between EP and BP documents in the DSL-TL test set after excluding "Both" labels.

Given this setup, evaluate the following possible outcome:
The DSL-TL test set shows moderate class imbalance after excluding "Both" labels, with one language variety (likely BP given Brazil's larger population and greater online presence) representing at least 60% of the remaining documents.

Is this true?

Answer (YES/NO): YES